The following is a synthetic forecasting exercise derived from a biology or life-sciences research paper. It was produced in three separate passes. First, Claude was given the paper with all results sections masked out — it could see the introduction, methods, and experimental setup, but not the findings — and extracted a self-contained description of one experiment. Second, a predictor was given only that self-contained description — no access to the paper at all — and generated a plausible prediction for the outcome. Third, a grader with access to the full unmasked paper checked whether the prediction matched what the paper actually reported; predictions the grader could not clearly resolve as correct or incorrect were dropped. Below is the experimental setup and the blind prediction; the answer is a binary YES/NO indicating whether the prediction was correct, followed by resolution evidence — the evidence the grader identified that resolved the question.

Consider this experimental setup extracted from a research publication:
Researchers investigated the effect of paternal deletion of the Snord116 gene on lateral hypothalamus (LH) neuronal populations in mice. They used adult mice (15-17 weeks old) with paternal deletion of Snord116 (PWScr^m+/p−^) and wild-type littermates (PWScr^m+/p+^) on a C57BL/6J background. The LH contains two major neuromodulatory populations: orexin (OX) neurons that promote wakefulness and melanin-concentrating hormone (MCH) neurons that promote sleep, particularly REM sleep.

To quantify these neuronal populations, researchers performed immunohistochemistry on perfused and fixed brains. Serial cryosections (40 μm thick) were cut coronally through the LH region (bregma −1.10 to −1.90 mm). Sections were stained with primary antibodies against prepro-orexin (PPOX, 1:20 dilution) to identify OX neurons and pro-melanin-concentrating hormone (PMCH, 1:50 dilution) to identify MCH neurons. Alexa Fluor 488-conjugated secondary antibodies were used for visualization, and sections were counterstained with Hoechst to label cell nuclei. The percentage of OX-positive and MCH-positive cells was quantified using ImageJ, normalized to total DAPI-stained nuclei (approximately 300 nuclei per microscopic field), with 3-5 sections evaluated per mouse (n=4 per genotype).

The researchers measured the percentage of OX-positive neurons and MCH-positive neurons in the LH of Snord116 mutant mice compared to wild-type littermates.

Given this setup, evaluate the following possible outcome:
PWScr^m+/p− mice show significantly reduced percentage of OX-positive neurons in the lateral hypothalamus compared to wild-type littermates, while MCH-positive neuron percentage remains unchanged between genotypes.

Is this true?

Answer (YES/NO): YES